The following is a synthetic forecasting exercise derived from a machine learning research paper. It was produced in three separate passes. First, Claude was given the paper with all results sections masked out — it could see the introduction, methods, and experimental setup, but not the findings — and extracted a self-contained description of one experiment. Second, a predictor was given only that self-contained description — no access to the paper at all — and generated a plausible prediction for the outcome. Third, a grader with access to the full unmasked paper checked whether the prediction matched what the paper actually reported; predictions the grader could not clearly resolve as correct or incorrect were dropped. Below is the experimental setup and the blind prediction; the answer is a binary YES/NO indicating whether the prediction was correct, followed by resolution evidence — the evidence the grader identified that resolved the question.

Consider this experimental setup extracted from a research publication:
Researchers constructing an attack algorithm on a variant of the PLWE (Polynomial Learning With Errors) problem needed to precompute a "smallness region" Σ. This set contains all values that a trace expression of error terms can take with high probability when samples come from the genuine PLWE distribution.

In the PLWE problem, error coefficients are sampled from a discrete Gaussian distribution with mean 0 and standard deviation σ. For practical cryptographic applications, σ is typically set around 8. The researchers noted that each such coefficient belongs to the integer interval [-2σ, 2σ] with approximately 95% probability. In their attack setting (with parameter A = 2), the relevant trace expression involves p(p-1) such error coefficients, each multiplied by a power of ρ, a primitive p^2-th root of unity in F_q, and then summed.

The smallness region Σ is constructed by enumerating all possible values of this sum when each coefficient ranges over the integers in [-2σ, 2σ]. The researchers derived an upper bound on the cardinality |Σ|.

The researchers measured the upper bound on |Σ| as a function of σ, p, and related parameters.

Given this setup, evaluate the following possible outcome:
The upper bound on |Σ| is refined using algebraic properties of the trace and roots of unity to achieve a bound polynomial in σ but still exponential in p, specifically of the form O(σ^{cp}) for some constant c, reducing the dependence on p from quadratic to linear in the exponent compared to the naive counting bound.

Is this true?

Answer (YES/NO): NO